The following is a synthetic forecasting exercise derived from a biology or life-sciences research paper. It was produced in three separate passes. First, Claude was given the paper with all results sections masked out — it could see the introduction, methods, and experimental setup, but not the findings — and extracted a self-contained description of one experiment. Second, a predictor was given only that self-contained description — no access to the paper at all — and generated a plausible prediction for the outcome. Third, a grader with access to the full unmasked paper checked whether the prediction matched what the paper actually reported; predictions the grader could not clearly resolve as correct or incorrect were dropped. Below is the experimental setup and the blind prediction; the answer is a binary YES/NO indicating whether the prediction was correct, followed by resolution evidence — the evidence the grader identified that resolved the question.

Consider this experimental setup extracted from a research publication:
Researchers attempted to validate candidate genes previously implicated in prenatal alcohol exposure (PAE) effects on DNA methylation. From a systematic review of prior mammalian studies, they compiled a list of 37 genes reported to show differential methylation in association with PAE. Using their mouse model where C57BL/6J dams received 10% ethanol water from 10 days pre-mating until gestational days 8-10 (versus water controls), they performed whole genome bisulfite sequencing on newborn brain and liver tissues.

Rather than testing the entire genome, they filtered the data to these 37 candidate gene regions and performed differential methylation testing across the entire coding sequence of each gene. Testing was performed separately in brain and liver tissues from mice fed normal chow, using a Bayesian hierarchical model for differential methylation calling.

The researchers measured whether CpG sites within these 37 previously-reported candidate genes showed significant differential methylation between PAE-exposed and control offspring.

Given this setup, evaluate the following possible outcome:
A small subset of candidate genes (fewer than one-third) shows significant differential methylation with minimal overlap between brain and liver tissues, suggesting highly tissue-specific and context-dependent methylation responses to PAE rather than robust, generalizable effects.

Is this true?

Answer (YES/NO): YES